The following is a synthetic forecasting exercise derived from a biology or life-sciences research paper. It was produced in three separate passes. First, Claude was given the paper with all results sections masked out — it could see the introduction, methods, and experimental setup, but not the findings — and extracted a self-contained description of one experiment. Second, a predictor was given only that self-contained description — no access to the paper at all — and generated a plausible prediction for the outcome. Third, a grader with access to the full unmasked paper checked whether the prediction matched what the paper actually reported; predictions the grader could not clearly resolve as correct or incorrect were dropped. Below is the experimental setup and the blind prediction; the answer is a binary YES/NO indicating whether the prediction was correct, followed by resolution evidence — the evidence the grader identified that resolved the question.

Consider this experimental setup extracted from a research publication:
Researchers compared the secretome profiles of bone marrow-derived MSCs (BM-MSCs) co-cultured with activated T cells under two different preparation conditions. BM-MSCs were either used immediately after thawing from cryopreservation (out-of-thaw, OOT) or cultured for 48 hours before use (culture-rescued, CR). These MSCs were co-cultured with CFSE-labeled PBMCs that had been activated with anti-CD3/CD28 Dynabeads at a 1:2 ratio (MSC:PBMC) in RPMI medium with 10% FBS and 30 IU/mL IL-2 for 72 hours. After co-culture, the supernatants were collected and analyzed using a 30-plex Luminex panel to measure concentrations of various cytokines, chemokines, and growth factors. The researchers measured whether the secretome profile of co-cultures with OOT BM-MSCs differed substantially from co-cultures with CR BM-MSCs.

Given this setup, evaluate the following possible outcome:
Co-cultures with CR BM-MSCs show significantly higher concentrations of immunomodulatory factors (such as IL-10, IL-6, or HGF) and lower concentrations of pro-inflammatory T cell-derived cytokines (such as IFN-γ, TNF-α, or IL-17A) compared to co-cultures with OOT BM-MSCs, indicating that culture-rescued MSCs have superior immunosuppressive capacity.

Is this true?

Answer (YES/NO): NO